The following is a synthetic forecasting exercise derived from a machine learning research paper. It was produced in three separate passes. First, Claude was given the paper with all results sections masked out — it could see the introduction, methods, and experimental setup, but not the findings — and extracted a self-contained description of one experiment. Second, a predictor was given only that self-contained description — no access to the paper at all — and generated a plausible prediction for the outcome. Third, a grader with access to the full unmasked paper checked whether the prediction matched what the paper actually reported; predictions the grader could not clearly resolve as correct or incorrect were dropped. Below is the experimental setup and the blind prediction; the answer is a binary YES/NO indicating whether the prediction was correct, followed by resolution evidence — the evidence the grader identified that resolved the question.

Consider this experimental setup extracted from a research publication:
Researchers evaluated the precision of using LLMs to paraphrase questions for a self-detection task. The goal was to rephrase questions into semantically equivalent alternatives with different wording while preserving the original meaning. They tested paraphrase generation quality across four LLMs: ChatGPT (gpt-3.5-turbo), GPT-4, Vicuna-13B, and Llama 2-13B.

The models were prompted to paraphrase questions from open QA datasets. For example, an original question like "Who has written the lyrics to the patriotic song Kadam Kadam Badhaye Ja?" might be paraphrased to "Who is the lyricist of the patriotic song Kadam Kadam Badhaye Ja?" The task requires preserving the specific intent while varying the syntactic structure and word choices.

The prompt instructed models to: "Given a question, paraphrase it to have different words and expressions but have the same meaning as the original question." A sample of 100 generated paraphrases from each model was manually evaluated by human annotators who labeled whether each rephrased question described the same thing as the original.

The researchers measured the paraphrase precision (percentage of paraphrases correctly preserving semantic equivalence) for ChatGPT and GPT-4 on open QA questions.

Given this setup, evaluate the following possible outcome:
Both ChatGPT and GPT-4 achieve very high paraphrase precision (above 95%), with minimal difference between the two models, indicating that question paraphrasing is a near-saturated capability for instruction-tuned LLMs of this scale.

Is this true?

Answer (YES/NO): NO